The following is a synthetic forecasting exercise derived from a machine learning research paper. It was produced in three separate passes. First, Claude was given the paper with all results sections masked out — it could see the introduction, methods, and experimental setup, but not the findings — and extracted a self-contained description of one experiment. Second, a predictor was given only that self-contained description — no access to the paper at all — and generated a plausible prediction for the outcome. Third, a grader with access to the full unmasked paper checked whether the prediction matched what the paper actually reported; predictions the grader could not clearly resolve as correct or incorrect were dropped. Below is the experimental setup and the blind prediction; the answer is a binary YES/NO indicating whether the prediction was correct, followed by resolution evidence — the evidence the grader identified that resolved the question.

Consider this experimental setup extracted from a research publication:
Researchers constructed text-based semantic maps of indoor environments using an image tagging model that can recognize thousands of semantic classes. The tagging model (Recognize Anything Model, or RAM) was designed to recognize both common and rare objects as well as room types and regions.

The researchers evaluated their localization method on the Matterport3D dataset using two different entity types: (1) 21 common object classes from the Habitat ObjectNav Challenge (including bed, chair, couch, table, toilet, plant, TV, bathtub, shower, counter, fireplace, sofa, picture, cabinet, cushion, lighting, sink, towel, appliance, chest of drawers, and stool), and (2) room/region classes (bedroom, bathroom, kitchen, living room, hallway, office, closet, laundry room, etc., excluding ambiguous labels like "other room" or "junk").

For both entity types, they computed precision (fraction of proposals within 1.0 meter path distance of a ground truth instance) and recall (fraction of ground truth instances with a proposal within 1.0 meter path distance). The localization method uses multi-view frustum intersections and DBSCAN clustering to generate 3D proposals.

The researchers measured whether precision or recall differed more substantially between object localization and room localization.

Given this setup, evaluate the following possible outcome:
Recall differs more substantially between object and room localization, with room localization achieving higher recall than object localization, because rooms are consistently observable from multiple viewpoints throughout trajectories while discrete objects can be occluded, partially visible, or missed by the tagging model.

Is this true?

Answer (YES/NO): NO